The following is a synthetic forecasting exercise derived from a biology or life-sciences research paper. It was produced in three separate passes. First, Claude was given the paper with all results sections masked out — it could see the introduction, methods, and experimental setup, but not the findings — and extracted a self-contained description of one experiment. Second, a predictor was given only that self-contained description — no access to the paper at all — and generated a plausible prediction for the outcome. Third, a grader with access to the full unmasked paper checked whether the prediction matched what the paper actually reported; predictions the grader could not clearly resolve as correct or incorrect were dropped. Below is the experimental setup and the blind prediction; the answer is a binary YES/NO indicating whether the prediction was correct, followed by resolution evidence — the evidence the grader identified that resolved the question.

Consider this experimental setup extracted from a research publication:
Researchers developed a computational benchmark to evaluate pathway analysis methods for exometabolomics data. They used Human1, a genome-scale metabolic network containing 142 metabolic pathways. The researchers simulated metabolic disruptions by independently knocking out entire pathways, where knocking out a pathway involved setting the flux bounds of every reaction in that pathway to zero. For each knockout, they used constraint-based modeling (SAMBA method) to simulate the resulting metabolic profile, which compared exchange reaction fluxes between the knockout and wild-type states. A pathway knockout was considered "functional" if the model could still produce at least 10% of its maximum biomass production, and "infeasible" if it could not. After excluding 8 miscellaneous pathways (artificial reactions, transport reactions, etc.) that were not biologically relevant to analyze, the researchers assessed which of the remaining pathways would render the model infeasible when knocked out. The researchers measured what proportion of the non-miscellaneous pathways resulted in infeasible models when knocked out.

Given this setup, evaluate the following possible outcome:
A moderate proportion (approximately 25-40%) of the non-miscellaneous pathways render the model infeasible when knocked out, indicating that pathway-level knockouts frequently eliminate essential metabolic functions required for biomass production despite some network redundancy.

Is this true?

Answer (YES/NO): NO